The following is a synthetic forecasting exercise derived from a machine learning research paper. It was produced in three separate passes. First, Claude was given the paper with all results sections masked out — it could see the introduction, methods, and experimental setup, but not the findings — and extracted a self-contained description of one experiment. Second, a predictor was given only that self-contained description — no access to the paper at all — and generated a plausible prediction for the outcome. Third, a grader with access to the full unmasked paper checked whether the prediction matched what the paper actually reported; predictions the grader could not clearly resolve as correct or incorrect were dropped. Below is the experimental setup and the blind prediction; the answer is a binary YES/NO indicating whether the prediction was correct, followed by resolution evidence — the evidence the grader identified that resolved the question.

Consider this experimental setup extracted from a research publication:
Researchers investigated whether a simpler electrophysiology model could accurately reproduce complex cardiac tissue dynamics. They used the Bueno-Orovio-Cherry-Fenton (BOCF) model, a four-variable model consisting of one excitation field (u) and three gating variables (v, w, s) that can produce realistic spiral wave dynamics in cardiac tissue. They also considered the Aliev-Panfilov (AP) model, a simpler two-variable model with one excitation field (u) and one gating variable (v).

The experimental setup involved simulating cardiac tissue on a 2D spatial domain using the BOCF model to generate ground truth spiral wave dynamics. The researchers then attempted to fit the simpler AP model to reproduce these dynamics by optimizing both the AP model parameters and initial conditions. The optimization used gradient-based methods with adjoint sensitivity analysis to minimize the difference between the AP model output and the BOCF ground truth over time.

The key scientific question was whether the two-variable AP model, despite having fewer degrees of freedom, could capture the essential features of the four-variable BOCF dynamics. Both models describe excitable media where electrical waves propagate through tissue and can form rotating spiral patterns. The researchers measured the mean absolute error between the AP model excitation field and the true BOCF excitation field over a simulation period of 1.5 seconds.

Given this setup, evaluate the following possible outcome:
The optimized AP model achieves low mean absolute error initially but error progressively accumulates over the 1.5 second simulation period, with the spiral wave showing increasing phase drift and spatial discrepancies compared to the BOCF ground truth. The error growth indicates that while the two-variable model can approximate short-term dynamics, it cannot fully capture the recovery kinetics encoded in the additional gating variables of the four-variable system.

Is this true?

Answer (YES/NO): YES